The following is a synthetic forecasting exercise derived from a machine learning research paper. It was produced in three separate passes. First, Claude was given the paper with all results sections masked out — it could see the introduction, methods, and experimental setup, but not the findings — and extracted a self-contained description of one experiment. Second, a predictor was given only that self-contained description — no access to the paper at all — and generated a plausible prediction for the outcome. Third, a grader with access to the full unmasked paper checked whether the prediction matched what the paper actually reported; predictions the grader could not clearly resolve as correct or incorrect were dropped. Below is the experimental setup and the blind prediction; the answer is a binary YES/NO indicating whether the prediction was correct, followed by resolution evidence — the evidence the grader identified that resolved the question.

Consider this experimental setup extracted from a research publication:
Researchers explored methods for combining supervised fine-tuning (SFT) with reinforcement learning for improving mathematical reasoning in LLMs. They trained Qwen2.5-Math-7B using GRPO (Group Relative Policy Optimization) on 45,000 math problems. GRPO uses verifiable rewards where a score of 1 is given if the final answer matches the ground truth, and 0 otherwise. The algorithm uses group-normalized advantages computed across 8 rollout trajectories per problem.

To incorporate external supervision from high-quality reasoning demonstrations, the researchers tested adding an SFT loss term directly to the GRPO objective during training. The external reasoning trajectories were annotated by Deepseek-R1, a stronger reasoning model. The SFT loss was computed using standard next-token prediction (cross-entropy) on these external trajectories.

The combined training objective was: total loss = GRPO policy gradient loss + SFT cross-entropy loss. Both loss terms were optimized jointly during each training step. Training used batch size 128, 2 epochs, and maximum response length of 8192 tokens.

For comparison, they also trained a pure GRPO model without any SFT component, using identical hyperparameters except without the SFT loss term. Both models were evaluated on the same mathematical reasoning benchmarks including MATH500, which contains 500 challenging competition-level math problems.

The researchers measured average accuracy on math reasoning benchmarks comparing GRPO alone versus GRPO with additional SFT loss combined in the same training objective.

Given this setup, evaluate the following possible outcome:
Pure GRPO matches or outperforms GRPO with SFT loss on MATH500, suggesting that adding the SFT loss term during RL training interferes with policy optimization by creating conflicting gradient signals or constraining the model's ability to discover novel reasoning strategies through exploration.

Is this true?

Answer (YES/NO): YES